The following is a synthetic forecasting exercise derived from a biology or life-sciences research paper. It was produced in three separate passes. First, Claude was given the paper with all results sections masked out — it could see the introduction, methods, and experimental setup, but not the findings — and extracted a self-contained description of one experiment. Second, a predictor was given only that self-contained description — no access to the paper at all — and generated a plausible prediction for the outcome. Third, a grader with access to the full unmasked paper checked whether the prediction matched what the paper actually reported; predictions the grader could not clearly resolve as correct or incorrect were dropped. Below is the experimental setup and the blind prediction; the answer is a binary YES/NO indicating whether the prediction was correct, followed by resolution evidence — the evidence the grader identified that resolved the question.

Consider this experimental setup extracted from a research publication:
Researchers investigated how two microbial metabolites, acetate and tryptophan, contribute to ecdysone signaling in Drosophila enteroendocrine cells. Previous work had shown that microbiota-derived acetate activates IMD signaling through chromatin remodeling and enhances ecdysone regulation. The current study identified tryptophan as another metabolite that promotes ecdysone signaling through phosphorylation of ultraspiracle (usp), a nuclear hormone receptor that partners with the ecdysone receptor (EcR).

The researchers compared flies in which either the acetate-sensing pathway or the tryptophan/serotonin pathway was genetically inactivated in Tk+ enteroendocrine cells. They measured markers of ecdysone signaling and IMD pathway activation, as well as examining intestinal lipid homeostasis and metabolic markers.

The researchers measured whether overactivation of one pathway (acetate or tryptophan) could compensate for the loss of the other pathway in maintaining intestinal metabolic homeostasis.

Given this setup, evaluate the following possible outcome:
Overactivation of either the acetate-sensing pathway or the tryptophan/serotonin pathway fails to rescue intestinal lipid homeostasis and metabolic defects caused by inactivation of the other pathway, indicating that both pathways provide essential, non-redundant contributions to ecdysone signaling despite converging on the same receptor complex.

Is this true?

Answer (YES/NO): NO